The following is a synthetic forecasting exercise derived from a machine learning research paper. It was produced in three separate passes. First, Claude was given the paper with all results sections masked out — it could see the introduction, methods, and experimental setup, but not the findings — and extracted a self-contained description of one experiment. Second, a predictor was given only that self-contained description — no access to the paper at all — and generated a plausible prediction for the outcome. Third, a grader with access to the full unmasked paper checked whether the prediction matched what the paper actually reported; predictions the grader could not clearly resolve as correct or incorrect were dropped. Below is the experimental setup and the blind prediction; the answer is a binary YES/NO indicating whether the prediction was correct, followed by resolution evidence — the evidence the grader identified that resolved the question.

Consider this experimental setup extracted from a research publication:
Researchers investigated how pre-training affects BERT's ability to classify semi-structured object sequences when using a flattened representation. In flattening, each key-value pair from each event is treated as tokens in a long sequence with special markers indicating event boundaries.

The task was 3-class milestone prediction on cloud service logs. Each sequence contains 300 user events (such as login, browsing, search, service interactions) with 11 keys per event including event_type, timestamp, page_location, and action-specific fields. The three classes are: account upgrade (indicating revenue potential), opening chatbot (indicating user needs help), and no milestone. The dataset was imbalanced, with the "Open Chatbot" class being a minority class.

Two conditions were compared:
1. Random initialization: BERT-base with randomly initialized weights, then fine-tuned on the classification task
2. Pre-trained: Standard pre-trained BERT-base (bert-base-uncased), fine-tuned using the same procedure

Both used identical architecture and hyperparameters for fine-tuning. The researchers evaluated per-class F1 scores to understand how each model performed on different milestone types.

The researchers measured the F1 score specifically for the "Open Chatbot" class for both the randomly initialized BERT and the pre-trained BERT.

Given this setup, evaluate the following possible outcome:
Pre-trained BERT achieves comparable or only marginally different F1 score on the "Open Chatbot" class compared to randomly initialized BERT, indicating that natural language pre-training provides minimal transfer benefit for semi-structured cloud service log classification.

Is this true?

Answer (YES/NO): NO